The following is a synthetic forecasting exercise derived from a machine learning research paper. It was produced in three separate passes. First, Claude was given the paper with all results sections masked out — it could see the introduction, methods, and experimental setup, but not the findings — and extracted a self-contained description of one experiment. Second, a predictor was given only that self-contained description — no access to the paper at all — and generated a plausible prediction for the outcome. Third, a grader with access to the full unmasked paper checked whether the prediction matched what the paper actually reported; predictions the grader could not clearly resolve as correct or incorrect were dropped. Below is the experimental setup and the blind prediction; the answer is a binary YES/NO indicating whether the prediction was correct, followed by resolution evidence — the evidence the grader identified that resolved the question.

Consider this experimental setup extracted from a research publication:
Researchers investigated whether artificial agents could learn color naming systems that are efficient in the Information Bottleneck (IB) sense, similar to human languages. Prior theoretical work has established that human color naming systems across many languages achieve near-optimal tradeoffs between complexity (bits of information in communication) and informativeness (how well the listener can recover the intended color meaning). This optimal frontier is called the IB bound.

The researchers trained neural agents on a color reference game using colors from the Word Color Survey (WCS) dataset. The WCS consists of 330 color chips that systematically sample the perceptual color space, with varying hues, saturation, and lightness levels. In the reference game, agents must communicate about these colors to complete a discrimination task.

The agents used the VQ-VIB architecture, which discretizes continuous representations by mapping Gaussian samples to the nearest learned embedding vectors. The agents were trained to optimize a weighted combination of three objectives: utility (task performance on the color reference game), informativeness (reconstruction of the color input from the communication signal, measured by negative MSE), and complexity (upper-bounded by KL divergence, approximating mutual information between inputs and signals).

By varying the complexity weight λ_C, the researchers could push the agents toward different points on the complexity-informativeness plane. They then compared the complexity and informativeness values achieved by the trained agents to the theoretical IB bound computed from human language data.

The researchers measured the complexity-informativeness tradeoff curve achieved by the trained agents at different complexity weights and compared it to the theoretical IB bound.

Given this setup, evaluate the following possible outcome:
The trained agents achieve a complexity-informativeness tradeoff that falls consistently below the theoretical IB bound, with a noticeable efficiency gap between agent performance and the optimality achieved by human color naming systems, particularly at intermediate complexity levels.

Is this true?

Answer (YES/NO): NO